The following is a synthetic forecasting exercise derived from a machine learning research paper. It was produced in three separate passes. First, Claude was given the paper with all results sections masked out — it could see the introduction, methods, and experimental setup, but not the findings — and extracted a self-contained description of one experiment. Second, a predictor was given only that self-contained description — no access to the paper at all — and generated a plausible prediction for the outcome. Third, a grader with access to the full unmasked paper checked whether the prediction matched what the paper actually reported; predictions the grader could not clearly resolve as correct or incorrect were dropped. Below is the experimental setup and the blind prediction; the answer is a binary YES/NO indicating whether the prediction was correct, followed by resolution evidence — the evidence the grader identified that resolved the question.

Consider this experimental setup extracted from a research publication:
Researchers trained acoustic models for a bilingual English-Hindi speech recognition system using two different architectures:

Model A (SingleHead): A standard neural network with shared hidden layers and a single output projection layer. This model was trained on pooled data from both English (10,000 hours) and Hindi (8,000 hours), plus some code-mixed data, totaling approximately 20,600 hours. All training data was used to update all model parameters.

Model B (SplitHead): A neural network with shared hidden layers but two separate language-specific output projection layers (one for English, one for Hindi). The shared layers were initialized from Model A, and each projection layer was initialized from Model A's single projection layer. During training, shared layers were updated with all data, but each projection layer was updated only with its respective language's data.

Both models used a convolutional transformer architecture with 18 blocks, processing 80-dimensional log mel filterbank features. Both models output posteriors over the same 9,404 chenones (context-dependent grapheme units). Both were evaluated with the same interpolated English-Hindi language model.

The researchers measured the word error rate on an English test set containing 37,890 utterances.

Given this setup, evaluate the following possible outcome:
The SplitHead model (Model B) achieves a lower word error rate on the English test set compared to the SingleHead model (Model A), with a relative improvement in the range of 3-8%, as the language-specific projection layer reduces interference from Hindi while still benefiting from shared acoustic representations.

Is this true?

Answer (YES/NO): NO